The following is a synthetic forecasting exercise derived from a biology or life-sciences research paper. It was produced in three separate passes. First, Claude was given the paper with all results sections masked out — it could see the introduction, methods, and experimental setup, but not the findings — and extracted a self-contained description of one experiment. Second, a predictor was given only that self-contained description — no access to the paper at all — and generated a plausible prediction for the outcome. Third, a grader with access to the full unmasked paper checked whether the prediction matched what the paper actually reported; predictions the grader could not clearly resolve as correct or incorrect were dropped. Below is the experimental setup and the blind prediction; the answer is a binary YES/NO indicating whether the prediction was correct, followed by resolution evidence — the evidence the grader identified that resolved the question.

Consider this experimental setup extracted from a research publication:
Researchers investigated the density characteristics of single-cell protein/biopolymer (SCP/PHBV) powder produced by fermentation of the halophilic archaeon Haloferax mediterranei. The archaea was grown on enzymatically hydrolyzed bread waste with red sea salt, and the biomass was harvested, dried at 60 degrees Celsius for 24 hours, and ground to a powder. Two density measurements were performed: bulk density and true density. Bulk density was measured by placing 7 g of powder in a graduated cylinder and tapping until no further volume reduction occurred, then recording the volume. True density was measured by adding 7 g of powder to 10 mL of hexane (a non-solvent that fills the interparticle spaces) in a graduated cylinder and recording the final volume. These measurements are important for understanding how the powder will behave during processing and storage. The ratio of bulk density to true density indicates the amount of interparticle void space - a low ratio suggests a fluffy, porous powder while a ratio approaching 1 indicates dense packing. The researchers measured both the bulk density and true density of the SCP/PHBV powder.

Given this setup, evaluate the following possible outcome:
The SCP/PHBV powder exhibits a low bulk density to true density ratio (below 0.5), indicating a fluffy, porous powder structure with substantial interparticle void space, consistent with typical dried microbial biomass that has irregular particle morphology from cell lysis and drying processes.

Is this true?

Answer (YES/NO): NO